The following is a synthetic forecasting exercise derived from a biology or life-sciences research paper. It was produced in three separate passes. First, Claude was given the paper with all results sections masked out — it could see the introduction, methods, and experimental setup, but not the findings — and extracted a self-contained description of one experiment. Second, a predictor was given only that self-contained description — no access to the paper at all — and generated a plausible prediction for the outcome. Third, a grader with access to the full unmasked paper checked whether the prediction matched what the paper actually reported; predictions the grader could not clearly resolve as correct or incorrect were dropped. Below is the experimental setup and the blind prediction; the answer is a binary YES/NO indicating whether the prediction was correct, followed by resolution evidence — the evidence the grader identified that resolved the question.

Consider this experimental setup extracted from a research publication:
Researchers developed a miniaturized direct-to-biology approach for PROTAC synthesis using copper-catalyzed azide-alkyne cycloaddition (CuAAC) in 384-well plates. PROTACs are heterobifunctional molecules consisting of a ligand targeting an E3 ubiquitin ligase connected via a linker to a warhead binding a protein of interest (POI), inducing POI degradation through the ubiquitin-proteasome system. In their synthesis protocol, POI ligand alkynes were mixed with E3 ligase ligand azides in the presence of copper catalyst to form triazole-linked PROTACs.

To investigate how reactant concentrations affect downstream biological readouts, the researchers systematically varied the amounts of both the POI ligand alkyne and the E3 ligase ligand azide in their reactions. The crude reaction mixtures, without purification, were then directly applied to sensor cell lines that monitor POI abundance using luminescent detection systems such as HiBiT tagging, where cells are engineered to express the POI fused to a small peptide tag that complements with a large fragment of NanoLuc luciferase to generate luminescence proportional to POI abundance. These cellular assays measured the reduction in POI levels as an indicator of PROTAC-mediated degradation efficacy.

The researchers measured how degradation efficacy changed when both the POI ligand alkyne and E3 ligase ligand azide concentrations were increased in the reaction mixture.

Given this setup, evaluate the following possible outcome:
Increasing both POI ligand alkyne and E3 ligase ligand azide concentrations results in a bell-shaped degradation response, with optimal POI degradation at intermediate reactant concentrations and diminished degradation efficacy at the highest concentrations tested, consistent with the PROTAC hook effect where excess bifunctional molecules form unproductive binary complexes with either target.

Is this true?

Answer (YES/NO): NO